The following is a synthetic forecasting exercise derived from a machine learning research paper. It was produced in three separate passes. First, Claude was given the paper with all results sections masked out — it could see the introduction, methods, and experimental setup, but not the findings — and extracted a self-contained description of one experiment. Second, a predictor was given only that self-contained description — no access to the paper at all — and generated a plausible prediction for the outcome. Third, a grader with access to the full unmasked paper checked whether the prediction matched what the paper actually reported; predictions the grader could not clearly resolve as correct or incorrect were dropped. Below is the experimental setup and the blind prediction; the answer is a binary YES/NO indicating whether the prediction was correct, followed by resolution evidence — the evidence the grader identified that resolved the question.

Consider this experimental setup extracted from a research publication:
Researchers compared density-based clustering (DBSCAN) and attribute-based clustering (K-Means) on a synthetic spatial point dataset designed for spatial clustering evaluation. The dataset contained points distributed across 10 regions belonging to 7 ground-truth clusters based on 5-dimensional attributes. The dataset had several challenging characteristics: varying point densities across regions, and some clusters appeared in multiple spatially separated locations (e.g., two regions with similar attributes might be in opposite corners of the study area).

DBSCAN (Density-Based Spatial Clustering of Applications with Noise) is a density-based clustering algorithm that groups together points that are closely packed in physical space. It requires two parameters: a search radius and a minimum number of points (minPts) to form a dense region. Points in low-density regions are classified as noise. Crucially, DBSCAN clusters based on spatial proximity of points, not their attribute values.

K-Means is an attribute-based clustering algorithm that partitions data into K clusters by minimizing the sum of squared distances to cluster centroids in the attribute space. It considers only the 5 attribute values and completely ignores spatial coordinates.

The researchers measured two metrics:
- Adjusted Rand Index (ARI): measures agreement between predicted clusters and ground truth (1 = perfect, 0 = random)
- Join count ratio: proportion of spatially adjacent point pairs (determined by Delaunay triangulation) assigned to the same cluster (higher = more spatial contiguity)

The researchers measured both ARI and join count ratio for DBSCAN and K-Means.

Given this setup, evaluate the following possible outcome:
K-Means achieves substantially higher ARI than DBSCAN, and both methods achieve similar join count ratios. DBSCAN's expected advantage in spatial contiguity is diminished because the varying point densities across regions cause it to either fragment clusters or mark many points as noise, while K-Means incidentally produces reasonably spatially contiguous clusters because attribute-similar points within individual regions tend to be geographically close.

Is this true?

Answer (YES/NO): NO